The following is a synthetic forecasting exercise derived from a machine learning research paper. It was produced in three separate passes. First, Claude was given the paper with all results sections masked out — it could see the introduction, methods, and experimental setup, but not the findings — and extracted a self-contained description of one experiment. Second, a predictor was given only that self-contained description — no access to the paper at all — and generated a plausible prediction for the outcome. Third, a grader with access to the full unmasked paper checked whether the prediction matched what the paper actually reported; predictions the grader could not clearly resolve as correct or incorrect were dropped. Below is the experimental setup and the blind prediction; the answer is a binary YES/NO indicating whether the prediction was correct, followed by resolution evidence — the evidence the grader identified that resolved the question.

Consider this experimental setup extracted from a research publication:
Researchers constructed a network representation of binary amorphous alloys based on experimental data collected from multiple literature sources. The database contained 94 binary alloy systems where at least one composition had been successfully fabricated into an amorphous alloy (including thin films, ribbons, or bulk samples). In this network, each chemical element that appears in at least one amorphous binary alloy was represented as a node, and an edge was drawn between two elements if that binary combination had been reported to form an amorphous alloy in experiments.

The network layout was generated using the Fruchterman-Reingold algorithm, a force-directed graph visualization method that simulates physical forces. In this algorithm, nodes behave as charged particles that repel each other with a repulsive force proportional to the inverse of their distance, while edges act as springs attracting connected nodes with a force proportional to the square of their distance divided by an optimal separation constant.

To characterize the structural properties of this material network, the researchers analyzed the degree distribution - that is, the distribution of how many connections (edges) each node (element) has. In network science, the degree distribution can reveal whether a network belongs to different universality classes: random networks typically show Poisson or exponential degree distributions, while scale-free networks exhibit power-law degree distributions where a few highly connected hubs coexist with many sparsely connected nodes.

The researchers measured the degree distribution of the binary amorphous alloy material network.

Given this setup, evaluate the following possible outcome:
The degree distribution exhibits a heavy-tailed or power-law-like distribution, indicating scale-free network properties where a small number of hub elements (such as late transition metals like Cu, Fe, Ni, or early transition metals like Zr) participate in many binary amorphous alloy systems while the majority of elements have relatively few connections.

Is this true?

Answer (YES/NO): YES